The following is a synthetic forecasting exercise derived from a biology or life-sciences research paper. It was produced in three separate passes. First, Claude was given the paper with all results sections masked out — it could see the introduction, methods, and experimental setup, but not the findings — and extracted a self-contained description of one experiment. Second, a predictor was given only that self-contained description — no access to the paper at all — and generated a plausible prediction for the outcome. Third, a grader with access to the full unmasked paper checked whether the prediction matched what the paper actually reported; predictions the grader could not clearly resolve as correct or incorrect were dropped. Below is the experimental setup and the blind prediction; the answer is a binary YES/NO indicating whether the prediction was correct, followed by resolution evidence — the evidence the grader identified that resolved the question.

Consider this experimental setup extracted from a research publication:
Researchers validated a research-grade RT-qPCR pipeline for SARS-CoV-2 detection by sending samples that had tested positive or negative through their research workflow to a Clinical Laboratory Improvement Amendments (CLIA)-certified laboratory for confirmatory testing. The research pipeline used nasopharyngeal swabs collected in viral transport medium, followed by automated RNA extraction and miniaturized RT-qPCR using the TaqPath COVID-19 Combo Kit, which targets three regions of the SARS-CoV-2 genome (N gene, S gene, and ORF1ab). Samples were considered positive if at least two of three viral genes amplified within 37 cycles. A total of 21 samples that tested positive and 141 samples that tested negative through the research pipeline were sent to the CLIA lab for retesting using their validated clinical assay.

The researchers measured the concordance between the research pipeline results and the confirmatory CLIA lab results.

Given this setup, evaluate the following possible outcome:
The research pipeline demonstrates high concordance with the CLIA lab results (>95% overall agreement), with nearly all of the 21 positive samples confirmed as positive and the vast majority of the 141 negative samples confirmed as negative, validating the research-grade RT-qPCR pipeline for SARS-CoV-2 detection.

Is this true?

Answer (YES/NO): YES